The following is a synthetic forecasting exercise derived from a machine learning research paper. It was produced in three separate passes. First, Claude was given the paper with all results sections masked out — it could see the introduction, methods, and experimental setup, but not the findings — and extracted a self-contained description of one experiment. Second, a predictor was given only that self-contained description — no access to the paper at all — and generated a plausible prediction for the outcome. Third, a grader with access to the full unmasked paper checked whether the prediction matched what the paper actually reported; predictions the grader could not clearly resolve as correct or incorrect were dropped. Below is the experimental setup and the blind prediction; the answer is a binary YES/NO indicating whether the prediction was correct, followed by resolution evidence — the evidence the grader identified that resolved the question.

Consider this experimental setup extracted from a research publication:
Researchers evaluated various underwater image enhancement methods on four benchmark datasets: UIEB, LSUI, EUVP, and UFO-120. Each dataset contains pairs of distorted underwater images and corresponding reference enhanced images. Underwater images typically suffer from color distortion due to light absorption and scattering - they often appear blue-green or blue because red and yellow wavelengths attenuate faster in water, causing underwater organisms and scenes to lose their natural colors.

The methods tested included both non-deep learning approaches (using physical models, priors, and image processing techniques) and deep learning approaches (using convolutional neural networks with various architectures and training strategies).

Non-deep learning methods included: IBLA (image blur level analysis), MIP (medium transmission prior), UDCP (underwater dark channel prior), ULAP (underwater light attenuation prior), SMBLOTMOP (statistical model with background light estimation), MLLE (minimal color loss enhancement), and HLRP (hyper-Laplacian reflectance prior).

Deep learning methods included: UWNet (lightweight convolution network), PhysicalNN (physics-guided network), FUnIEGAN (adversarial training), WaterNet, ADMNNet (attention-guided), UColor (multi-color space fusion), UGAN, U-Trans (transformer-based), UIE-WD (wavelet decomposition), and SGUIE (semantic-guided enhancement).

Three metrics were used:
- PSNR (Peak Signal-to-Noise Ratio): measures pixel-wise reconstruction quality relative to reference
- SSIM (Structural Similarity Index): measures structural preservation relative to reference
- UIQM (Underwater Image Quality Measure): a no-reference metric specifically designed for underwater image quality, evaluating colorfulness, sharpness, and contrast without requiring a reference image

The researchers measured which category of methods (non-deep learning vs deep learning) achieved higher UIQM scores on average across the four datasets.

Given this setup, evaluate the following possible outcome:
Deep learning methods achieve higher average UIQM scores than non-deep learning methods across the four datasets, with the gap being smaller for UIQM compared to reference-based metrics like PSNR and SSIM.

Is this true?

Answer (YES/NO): YES